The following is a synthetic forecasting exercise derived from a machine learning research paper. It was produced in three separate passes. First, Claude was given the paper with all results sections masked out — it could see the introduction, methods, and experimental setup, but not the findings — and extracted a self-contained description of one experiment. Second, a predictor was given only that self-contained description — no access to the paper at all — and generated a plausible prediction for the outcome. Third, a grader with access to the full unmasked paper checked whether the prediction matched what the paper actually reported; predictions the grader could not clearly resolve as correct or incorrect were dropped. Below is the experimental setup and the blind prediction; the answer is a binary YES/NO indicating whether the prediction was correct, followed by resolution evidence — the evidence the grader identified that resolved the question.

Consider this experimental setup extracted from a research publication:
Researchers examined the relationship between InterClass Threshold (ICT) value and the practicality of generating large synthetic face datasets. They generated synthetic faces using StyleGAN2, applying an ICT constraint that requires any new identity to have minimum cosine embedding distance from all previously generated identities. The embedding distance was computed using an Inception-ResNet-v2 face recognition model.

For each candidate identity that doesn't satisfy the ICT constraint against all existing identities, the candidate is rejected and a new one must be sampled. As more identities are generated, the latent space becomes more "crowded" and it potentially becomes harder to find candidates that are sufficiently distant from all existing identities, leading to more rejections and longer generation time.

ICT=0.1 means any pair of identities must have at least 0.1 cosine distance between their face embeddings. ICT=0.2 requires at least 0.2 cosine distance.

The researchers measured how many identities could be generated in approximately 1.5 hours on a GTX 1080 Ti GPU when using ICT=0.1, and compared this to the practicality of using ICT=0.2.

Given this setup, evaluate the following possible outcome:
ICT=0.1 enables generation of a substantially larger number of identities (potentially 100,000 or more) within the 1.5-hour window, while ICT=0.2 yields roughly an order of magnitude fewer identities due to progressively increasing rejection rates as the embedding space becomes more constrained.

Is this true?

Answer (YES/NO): NO